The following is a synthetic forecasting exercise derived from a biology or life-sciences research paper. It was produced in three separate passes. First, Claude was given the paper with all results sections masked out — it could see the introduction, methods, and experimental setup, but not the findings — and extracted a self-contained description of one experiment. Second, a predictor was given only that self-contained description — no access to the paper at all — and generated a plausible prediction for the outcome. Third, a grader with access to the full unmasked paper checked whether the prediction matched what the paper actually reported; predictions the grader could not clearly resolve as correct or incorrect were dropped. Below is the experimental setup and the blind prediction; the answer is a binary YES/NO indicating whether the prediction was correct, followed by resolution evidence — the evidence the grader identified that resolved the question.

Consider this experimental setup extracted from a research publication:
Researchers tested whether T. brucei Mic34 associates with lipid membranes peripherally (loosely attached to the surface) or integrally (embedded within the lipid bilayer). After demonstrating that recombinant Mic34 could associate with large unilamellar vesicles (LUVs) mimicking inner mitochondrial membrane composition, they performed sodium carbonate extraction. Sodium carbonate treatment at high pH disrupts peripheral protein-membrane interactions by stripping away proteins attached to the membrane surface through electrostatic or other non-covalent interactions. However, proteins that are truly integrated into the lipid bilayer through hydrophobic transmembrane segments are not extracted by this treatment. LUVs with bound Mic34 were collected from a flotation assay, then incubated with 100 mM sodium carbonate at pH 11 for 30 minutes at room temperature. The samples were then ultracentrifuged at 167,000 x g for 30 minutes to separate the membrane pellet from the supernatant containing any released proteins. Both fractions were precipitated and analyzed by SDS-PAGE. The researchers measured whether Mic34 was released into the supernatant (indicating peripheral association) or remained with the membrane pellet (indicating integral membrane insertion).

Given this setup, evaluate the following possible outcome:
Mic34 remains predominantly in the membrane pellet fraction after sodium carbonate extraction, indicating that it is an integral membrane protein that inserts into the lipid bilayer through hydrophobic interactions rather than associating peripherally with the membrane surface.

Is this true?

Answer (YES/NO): YES